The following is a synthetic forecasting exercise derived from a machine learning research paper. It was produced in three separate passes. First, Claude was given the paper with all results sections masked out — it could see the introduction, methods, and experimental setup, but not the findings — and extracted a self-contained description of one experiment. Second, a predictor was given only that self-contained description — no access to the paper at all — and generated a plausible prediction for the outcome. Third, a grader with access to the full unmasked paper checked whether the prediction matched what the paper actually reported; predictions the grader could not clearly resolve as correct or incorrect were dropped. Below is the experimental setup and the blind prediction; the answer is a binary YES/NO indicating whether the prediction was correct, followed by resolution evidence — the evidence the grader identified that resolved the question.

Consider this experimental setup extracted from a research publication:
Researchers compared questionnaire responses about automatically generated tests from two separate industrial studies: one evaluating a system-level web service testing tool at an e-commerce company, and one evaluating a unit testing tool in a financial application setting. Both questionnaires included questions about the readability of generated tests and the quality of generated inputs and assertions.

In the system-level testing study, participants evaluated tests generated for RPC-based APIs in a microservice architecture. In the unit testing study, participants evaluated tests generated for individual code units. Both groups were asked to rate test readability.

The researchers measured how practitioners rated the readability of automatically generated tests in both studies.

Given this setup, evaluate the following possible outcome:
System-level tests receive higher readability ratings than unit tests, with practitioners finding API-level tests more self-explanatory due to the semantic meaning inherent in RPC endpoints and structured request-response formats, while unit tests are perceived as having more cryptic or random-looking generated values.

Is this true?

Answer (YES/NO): NO